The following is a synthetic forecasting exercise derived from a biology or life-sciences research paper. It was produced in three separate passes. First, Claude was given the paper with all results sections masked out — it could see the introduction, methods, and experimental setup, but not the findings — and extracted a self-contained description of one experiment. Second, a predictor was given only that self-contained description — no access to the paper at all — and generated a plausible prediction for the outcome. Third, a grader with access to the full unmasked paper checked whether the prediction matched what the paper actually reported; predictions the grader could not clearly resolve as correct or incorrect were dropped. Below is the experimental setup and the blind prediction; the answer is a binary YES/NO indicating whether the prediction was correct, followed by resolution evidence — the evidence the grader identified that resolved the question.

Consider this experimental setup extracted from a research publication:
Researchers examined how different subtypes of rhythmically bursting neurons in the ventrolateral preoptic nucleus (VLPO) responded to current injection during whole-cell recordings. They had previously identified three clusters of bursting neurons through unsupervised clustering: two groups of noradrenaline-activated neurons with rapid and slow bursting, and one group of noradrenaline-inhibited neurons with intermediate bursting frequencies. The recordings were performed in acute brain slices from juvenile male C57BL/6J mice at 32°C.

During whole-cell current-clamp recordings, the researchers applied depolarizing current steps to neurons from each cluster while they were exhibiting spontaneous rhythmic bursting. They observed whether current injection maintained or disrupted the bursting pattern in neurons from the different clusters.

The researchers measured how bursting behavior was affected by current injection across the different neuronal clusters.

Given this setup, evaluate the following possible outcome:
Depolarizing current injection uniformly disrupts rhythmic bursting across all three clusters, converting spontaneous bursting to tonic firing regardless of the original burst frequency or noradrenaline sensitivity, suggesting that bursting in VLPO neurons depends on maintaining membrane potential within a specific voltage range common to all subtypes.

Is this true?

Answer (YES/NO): NO